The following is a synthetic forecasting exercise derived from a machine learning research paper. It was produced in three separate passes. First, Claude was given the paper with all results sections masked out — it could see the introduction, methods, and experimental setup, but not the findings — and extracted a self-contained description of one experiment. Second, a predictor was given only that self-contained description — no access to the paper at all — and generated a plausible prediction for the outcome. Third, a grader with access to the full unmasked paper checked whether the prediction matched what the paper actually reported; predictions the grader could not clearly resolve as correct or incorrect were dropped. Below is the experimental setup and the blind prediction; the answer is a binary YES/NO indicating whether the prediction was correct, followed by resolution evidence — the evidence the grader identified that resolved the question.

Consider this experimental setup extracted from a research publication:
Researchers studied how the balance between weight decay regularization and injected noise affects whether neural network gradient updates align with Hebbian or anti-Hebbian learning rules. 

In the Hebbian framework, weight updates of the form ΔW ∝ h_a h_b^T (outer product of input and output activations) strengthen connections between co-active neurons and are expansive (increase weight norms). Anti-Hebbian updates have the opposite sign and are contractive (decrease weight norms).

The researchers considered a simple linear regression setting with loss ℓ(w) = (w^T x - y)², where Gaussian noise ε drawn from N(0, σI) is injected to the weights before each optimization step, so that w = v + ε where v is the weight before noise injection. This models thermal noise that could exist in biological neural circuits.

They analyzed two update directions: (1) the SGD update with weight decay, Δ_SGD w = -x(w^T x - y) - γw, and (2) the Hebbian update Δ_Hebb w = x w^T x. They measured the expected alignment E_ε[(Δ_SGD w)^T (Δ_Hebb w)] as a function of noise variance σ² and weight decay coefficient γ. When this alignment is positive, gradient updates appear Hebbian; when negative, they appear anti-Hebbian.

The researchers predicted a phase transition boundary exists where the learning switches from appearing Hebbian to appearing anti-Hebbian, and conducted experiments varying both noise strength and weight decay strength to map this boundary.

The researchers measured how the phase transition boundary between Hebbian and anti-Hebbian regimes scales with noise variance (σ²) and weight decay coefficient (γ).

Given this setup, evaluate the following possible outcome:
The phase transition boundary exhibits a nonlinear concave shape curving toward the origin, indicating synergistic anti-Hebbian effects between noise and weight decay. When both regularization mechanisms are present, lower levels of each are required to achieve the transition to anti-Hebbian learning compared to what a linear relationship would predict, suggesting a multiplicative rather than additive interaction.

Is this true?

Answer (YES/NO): NO